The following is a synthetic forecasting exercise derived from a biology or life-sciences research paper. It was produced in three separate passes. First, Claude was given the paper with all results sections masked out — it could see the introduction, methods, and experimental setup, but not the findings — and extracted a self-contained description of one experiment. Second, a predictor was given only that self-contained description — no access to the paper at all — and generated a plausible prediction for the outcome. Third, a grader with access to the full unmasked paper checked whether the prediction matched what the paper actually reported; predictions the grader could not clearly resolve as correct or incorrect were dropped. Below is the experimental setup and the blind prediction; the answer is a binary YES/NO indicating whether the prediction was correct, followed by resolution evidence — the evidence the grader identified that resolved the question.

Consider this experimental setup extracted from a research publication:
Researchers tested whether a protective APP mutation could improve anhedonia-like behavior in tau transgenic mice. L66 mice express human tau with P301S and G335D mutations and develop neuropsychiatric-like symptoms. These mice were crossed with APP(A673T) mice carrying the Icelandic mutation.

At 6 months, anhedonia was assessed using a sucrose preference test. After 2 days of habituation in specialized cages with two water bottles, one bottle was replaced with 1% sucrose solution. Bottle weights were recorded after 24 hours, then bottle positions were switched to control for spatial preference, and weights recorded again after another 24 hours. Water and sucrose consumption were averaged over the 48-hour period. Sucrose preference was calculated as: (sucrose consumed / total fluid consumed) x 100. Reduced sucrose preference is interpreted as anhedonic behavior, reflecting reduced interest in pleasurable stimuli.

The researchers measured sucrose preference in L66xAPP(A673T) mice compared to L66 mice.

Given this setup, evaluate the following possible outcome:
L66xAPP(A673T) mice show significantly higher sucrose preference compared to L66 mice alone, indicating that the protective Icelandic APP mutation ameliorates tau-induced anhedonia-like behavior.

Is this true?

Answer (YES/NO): NO